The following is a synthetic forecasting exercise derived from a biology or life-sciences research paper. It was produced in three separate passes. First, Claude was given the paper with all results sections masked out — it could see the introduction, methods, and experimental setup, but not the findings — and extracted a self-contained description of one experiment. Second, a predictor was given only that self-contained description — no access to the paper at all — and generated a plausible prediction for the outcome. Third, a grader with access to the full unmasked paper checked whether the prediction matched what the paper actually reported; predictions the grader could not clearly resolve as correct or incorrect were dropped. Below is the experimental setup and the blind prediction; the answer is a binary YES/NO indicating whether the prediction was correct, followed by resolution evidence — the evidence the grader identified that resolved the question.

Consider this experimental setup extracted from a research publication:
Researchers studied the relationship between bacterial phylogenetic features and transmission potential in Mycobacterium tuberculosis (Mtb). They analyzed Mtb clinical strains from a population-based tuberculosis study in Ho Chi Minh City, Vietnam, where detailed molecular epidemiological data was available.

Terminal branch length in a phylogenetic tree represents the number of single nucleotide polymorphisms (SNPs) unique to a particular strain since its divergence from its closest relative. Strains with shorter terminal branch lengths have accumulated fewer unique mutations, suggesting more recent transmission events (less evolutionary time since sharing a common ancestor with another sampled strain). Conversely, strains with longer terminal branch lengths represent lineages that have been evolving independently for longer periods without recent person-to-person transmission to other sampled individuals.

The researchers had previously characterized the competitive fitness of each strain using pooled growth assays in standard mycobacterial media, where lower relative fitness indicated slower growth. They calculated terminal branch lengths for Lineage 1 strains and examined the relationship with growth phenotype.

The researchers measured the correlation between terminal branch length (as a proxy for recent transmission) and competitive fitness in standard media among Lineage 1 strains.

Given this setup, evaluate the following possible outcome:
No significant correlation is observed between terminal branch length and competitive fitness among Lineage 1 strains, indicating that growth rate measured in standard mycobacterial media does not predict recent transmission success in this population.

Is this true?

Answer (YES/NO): NO